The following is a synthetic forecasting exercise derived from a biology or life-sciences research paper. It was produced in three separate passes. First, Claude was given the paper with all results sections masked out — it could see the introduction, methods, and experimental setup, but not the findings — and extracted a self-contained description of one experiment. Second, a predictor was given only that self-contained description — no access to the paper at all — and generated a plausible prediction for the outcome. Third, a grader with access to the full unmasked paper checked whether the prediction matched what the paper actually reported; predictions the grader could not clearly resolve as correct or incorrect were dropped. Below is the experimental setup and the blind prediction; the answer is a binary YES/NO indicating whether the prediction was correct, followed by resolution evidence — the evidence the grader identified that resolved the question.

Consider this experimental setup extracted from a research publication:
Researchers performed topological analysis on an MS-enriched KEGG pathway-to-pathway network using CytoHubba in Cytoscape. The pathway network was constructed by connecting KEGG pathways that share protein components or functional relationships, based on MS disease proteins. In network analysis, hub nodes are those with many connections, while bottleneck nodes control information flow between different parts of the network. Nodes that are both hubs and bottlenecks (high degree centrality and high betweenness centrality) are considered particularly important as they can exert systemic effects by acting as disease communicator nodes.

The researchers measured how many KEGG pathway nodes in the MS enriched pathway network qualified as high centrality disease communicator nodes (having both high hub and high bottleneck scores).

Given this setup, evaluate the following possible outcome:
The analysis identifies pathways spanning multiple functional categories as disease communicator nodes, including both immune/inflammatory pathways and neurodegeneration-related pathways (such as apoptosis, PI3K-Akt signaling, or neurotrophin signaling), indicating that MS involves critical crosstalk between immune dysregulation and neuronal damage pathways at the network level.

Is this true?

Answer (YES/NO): NO